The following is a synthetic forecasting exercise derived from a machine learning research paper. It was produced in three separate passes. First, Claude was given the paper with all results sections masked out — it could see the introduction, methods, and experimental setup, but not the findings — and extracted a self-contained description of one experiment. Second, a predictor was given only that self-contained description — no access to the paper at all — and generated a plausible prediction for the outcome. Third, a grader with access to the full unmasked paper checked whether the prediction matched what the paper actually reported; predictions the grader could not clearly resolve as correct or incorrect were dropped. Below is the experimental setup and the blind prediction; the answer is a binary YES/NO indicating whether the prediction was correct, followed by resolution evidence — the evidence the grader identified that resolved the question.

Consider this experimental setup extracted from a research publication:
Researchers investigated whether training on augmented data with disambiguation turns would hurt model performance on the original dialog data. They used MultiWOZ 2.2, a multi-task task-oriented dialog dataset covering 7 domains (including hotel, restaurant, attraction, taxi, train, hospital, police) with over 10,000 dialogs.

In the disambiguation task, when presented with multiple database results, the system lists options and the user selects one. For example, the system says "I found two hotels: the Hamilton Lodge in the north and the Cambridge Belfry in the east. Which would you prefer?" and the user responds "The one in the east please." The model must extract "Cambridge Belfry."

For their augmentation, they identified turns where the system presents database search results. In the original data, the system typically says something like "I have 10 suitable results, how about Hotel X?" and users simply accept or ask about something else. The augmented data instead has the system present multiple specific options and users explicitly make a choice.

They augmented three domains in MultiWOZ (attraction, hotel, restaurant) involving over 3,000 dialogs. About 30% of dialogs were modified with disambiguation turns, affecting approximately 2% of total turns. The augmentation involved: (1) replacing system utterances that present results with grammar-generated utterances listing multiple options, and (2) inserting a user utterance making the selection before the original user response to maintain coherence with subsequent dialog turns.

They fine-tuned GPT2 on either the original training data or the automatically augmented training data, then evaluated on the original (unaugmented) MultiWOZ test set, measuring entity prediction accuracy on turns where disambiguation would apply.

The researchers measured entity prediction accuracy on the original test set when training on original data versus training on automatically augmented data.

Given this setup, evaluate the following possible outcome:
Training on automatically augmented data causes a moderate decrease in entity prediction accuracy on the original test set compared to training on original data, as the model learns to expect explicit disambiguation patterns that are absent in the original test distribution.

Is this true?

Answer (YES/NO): NO